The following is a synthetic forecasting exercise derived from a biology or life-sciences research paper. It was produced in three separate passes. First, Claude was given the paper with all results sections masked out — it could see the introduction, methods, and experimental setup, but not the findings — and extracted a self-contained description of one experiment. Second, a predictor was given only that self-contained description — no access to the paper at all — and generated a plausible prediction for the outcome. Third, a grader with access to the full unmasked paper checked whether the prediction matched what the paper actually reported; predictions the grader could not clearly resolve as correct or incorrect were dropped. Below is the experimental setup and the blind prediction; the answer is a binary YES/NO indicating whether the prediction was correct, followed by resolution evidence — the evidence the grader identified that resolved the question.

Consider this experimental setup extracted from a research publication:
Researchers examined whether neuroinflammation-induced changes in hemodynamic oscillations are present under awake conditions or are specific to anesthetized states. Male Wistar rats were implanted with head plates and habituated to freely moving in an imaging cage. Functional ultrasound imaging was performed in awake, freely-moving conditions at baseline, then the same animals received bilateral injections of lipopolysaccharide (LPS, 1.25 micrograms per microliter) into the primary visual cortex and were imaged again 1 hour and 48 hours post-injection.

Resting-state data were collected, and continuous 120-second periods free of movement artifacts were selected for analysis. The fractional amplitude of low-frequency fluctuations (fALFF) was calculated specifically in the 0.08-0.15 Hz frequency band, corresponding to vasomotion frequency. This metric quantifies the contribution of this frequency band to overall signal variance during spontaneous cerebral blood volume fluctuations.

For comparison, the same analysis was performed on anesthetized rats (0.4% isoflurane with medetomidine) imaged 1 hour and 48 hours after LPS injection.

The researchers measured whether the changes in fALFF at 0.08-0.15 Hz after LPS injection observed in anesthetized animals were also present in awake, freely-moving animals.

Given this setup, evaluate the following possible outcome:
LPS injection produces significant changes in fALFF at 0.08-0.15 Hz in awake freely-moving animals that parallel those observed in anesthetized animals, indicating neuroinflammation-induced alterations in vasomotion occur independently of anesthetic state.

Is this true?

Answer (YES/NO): YES